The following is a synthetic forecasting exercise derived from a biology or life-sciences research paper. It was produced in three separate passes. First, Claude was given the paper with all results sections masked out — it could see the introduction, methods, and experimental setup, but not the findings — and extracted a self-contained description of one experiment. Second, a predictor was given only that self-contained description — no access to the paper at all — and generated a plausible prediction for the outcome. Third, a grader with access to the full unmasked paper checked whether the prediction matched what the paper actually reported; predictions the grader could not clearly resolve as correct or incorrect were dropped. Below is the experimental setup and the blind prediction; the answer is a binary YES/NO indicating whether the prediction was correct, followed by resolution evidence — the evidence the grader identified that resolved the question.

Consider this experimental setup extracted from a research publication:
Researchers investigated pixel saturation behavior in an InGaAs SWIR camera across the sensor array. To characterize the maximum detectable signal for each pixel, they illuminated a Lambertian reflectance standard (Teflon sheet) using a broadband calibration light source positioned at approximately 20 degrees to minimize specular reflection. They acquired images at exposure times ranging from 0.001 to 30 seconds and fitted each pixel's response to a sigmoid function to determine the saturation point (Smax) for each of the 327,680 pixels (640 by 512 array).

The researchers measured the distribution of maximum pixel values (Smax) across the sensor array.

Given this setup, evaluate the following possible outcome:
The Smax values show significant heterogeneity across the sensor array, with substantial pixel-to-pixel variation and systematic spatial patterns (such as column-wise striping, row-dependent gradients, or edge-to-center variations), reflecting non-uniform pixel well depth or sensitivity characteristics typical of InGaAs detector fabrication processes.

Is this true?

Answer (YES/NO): NO